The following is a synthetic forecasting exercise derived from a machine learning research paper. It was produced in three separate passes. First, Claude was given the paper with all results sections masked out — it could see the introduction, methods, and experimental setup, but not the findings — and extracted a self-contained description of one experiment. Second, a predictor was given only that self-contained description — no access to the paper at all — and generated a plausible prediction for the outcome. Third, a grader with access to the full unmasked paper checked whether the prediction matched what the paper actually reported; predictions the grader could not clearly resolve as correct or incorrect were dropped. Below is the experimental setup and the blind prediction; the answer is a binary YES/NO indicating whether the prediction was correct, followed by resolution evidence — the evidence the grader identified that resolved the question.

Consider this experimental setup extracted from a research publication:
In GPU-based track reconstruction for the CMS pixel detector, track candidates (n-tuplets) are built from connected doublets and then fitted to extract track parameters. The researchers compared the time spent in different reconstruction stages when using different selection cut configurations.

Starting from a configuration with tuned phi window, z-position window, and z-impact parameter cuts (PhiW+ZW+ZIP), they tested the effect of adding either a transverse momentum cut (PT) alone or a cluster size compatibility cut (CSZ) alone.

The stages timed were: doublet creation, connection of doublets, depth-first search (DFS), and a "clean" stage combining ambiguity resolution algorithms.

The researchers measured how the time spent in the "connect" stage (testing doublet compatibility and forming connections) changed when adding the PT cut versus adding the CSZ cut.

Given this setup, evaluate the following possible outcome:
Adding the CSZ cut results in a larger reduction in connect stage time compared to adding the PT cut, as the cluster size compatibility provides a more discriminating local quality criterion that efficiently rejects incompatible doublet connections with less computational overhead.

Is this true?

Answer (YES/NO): NO